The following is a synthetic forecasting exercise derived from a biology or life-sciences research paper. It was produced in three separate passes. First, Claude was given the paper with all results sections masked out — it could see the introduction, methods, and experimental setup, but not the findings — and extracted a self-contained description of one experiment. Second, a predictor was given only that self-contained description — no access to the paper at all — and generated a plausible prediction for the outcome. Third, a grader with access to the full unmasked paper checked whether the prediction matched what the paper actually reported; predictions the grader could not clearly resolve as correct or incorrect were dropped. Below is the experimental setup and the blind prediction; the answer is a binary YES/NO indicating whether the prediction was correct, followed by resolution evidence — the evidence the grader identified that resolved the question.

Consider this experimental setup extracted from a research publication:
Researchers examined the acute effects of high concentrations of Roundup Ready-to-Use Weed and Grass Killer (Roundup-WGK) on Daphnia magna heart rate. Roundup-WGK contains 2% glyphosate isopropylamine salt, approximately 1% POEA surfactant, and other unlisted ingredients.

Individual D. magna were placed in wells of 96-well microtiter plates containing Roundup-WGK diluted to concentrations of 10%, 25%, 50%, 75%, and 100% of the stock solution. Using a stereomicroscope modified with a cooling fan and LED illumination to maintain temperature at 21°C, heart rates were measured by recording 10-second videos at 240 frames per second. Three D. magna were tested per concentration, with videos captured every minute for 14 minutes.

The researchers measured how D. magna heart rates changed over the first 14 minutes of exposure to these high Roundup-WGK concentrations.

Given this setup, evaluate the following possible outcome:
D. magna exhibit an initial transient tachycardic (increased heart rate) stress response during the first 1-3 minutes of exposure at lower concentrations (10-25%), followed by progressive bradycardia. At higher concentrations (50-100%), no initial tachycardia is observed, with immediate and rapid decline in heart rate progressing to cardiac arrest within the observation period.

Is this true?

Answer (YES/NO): NO